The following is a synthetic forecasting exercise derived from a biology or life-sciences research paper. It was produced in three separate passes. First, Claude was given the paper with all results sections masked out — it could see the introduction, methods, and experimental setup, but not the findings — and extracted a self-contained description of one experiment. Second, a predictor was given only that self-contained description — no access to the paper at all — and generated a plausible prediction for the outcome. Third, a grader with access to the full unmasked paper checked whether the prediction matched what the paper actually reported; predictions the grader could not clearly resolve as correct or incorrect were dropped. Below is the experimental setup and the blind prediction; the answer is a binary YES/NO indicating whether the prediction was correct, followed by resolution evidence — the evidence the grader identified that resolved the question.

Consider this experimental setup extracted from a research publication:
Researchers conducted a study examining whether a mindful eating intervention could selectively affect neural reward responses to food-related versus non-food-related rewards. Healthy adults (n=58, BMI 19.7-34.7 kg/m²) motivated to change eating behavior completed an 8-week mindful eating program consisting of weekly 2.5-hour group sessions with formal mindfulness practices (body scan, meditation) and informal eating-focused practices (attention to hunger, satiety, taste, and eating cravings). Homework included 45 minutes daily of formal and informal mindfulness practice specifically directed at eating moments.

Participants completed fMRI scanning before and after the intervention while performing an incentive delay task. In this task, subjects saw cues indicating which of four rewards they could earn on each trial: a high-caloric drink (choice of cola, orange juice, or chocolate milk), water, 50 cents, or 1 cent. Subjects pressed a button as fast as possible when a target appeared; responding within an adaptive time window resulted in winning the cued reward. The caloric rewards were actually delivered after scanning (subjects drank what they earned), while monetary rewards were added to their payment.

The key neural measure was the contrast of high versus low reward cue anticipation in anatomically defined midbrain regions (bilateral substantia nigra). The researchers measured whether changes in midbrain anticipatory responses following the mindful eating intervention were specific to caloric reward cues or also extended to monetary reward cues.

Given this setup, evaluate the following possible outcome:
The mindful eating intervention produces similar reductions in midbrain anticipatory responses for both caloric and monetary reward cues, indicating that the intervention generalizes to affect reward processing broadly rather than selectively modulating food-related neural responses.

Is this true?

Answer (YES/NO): NO